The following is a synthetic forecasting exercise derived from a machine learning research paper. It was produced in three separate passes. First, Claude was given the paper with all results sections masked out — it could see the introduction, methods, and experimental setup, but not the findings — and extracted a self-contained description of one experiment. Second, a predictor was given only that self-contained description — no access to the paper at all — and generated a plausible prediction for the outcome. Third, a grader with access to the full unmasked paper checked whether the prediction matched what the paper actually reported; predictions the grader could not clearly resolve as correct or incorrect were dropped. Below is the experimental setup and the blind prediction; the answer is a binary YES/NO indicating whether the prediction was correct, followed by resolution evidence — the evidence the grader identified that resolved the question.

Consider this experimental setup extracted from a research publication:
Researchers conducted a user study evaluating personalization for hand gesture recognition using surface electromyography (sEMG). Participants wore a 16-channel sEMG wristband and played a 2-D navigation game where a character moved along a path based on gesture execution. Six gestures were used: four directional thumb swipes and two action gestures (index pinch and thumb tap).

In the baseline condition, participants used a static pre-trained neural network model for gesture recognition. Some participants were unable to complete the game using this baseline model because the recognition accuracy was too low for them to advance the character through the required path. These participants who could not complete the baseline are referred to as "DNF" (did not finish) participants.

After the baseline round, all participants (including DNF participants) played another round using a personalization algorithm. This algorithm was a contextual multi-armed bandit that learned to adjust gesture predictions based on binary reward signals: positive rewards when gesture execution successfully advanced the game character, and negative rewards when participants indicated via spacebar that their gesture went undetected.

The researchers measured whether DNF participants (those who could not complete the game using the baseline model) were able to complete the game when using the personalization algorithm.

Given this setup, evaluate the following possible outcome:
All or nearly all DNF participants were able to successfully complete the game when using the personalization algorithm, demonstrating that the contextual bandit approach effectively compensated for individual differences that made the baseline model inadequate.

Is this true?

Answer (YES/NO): YES